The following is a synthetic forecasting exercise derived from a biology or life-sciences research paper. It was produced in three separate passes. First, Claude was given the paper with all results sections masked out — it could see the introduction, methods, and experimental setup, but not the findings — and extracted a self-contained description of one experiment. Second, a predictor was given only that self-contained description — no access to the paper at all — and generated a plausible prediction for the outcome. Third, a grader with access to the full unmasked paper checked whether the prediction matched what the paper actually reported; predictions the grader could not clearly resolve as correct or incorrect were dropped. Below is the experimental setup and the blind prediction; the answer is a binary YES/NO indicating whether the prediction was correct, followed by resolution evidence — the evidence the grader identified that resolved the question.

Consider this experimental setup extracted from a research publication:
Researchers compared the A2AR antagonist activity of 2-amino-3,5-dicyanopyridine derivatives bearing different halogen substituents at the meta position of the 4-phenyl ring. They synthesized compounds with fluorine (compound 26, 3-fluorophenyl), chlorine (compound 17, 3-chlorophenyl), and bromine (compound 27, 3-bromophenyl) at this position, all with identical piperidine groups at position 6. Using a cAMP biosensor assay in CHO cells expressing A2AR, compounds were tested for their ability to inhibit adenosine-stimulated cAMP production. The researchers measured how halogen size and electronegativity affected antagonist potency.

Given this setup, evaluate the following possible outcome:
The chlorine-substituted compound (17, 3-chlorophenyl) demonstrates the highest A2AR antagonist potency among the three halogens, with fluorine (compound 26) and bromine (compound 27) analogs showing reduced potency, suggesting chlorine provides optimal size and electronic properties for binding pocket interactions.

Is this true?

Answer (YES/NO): YES